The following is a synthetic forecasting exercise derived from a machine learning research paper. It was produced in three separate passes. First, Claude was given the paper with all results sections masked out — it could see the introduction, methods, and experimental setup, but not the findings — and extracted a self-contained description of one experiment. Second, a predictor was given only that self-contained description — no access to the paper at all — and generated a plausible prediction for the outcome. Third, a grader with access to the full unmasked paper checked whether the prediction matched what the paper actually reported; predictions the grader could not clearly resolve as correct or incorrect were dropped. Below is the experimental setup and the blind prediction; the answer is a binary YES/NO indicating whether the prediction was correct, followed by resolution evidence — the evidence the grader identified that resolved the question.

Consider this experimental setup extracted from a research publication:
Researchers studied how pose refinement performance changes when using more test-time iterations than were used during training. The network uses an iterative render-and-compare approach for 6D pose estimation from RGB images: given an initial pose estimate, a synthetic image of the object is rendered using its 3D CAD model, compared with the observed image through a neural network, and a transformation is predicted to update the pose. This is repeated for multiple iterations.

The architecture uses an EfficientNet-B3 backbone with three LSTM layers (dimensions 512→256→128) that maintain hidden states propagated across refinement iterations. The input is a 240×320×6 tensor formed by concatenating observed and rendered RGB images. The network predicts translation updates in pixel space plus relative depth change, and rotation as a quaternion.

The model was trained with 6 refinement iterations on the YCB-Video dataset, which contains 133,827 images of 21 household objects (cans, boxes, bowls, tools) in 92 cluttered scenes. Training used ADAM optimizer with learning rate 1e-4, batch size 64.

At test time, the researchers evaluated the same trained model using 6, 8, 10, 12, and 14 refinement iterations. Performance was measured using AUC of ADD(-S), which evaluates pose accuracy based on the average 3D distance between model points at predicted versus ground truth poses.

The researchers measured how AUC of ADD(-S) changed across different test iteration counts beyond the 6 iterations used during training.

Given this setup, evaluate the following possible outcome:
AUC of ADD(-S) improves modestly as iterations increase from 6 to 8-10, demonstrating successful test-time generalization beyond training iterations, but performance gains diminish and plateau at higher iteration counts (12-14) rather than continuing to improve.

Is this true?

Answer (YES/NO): YES